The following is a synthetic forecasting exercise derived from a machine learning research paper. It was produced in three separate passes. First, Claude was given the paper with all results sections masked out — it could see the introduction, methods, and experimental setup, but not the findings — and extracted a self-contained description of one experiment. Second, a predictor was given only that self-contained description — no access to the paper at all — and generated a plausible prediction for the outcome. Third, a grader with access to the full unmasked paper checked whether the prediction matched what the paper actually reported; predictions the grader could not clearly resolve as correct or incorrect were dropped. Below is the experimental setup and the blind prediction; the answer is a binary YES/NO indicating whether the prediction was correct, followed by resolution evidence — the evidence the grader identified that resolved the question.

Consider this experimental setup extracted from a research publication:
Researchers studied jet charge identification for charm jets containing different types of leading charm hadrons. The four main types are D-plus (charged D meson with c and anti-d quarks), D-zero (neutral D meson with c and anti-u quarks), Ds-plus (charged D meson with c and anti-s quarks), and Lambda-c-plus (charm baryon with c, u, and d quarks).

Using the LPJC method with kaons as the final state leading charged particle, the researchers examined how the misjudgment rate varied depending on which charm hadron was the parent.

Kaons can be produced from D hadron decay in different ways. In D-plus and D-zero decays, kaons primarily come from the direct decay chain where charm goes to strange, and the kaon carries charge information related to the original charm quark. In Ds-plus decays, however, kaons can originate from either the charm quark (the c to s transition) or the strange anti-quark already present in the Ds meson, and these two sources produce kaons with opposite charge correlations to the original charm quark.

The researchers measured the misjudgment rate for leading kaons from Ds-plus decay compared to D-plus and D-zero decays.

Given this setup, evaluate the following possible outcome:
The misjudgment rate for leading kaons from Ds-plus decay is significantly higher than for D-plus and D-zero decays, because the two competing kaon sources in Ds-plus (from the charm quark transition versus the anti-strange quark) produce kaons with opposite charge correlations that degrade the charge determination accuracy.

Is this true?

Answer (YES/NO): YES